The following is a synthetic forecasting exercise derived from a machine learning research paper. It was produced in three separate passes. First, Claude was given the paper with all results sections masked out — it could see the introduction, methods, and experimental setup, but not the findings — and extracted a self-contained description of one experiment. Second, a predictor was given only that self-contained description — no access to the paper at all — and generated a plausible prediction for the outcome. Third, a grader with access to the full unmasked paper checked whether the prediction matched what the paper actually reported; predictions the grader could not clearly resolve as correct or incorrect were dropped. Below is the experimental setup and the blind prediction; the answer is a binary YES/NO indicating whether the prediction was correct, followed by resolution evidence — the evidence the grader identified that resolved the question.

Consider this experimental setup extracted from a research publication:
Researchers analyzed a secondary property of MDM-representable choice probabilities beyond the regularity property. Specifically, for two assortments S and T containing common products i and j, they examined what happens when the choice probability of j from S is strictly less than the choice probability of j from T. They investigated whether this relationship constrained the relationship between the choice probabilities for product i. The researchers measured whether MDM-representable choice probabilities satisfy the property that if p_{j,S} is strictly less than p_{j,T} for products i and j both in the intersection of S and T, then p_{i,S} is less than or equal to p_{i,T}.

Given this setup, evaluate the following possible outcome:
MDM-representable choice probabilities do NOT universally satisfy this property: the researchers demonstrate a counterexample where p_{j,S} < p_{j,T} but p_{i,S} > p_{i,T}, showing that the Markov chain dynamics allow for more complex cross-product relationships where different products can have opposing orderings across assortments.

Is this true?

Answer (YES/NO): NO